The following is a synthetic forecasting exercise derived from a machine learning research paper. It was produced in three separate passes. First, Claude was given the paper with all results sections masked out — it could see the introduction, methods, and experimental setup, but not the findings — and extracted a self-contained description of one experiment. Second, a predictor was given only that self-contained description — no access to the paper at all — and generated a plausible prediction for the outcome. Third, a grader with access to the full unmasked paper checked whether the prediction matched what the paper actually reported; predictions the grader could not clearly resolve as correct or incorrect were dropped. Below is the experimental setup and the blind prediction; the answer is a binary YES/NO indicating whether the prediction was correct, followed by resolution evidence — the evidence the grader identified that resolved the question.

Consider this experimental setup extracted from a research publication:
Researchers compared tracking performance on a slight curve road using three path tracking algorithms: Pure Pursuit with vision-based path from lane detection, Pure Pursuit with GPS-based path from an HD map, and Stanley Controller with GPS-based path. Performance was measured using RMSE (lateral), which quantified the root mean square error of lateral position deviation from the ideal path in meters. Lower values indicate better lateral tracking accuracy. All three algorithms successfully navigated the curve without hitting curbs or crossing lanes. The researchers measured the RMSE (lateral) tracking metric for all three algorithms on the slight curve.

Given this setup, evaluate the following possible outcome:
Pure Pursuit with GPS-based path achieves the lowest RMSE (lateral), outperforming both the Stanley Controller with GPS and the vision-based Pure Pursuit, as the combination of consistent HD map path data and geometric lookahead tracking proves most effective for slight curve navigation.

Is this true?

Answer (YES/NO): NO